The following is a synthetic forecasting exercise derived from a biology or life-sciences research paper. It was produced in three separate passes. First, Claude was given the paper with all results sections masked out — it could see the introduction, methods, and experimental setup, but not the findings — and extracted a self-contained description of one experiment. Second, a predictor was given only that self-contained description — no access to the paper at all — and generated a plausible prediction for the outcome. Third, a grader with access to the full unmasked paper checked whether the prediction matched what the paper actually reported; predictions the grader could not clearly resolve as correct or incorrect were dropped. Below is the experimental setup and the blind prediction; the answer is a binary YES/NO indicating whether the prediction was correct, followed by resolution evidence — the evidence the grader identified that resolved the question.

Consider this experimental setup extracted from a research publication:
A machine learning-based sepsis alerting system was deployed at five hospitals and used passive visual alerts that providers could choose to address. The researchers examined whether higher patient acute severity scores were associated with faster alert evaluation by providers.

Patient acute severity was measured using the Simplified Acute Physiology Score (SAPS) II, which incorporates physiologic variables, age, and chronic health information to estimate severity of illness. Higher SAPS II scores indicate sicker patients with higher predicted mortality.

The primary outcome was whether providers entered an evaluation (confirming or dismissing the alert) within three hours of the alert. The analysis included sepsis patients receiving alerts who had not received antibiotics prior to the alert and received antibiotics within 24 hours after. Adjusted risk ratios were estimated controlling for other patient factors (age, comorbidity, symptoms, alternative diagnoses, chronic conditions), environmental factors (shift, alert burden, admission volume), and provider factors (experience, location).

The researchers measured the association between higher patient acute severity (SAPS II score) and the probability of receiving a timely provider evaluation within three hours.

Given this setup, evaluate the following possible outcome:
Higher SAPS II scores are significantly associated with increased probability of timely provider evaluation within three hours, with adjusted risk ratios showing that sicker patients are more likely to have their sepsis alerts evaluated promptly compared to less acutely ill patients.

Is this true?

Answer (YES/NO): NO